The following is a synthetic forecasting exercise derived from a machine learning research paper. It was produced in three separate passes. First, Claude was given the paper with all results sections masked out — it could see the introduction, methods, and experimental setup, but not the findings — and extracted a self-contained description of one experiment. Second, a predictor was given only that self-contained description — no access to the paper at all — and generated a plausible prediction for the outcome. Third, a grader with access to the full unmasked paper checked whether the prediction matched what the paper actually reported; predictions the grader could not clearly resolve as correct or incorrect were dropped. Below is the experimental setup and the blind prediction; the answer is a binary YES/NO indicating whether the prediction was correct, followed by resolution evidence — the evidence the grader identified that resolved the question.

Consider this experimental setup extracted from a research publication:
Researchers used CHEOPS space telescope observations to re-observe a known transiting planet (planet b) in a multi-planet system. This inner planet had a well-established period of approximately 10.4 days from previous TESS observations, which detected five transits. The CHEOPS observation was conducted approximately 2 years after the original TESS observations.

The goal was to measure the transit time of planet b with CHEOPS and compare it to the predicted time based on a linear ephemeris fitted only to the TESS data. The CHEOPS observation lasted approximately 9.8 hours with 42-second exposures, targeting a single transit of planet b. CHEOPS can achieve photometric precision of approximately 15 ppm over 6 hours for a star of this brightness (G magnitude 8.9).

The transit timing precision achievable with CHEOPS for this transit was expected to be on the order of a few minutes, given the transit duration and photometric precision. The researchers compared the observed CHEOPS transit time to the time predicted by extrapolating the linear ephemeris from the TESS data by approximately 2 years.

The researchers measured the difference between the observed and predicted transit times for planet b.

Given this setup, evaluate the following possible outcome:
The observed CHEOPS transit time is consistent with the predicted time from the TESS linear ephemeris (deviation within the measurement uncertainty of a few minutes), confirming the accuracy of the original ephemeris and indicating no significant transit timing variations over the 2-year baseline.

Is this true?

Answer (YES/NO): NO